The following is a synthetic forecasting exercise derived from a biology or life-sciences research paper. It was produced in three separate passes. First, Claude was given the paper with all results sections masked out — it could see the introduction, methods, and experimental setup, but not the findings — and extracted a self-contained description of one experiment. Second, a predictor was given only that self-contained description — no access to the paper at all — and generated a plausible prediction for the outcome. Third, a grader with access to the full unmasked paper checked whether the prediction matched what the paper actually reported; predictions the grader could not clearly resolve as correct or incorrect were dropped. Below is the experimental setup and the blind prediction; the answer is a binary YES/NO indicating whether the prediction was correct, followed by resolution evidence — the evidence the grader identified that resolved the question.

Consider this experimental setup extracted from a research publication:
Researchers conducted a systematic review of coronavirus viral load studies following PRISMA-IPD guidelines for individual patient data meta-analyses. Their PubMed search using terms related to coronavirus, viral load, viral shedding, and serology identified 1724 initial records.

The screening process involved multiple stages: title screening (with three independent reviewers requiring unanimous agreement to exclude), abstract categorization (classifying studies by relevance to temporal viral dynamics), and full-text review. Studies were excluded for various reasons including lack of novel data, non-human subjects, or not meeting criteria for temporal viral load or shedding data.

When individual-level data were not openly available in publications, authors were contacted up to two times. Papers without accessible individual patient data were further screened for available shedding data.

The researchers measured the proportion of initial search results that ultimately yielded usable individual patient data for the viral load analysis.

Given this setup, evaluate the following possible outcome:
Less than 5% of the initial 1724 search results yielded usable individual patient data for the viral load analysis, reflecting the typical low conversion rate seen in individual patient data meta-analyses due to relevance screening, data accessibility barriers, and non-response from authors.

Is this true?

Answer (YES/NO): YES